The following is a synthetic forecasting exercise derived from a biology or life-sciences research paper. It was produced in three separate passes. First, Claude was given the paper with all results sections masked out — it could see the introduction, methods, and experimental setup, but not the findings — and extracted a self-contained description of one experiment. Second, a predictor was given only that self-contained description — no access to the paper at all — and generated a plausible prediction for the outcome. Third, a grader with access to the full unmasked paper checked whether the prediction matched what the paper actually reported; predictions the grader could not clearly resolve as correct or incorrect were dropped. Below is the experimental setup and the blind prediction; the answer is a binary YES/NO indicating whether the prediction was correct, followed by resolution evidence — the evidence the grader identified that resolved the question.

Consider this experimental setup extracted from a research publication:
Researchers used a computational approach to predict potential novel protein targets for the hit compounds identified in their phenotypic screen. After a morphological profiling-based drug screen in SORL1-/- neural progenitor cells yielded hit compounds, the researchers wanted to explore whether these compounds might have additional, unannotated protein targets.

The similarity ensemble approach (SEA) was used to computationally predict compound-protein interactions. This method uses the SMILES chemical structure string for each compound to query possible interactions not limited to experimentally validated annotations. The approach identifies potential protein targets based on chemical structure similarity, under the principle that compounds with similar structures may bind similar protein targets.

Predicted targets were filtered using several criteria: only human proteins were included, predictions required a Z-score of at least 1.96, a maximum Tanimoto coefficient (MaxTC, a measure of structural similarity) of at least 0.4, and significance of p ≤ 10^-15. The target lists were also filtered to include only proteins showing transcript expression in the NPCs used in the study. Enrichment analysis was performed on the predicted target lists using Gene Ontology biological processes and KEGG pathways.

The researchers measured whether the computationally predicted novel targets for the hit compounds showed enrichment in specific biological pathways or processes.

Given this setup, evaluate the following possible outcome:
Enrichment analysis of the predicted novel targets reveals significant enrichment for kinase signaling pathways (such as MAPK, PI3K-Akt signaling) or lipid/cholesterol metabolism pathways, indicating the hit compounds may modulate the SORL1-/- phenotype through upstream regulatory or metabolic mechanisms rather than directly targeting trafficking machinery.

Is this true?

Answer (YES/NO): NO